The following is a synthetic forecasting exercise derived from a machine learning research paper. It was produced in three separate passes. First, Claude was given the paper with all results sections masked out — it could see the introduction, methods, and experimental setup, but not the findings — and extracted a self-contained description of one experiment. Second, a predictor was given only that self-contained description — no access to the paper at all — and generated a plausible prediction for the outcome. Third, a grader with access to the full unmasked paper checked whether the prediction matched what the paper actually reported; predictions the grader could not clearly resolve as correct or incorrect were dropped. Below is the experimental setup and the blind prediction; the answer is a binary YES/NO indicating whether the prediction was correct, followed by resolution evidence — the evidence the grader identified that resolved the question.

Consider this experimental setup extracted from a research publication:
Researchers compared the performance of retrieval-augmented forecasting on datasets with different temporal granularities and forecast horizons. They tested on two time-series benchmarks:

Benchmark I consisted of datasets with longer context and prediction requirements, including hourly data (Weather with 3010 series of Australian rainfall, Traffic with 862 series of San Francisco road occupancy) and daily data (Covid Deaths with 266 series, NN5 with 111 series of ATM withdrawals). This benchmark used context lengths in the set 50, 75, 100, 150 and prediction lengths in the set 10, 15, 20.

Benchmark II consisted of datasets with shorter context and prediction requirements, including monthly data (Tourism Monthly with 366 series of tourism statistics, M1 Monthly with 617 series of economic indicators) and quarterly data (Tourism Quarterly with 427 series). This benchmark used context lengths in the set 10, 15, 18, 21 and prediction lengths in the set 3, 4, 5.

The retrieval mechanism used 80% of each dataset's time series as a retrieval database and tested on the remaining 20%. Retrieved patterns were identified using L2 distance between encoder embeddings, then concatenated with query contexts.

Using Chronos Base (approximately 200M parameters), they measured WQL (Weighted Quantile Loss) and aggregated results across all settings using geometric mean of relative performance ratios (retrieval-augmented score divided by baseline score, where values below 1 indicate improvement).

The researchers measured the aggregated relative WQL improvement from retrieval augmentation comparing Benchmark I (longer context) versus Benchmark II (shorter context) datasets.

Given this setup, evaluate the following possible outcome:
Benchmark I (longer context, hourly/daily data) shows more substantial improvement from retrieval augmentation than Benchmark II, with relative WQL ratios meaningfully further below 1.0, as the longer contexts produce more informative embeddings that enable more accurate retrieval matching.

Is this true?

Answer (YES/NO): YES